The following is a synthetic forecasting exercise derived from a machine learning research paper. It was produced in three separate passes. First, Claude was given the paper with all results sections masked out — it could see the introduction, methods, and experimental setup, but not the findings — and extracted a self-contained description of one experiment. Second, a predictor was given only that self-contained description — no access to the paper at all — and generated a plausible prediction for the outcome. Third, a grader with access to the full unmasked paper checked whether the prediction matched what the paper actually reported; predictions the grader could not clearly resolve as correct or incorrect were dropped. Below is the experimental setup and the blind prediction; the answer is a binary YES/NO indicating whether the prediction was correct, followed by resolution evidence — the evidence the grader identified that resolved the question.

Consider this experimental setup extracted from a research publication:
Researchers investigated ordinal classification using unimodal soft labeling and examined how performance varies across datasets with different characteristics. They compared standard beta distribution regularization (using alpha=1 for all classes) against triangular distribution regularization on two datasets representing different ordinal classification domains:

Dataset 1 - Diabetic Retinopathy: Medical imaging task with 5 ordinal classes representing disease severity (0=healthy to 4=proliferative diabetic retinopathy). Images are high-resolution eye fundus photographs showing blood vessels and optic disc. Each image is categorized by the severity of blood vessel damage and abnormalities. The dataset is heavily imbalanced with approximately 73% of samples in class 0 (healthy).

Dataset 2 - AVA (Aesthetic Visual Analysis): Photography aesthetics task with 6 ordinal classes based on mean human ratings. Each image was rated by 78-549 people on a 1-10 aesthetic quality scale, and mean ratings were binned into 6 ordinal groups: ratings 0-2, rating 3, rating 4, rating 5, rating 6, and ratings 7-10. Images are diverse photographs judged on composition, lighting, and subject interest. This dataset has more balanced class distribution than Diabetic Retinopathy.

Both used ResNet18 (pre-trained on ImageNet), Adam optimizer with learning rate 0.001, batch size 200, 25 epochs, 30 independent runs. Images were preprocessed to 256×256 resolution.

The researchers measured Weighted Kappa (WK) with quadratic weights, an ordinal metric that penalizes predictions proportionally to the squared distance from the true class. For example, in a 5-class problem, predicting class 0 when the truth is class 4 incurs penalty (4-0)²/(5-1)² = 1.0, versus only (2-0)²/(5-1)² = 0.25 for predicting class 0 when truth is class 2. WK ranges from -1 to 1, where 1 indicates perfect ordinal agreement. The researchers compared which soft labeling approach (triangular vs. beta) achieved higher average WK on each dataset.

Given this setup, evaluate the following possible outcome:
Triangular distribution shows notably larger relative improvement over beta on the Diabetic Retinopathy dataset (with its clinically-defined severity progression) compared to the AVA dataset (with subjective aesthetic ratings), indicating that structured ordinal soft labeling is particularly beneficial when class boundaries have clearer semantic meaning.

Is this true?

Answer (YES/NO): YES